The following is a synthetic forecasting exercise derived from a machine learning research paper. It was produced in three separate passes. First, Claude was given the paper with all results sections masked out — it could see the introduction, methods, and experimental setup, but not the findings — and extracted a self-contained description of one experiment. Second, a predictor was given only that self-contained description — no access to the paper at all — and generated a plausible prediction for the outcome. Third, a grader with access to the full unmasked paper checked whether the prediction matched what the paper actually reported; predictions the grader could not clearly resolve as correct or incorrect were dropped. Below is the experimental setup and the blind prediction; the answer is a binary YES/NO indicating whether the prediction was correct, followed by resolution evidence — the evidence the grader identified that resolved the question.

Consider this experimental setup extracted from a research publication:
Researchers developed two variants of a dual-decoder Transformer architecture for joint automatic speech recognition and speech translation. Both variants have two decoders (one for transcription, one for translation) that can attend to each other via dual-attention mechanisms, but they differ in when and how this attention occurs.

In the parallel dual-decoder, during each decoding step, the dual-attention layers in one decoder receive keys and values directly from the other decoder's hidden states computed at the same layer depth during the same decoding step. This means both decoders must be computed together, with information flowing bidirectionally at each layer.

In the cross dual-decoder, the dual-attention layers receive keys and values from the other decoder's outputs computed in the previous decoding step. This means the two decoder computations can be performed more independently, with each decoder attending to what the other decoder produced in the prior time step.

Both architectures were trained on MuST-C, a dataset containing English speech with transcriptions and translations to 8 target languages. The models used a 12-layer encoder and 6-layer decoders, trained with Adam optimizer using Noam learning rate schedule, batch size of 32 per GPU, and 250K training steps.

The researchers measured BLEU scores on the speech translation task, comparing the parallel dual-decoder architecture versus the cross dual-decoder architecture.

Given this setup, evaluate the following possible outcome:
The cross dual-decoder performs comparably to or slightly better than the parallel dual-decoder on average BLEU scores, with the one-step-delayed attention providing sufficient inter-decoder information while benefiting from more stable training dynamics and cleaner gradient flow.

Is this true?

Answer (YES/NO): NO